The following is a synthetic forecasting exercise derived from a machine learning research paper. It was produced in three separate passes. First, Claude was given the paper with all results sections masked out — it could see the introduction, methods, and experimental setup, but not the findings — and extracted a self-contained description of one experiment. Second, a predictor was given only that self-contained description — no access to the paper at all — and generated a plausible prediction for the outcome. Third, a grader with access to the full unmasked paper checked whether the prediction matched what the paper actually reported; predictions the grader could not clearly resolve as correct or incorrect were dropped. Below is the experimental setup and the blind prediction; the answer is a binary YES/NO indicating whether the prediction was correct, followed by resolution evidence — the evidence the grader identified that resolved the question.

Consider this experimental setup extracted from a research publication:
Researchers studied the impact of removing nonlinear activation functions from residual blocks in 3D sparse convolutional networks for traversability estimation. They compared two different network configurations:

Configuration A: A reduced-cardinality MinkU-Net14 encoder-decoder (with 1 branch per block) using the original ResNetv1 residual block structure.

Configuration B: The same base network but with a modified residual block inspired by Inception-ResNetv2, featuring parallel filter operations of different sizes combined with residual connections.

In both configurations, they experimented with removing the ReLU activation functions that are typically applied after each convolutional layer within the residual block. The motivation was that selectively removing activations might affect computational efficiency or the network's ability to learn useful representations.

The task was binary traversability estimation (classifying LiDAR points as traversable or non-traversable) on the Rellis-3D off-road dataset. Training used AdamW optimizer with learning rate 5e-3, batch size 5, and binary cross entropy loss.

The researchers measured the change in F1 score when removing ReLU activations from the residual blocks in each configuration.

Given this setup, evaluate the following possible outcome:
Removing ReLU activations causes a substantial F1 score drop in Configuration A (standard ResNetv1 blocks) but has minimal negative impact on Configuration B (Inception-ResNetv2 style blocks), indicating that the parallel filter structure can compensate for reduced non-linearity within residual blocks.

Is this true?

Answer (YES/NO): NO